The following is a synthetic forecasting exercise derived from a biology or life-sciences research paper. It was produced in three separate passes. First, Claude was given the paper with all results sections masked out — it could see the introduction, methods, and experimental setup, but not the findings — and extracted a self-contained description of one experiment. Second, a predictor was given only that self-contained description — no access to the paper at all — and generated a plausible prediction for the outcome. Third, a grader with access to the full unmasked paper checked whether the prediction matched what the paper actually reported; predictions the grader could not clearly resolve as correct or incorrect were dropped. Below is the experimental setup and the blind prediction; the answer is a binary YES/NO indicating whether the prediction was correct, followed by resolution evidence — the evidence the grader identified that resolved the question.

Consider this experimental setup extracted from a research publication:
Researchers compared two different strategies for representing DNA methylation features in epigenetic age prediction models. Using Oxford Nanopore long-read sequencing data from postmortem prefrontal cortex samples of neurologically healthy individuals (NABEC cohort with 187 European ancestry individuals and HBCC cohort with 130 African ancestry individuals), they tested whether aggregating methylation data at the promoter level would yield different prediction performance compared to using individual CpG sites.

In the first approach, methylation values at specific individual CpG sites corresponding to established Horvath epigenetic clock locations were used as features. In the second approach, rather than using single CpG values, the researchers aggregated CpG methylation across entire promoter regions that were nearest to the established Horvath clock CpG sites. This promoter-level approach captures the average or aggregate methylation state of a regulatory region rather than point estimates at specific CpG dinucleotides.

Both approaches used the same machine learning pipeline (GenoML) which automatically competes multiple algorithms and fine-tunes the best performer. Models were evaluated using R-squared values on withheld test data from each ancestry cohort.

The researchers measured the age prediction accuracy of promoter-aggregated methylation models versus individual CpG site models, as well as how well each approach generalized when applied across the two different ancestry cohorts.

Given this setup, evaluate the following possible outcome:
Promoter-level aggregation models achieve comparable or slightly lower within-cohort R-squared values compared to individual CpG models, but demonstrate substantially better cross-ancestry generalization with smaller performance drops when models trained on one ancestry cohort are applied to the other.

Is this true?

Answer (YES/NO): NO